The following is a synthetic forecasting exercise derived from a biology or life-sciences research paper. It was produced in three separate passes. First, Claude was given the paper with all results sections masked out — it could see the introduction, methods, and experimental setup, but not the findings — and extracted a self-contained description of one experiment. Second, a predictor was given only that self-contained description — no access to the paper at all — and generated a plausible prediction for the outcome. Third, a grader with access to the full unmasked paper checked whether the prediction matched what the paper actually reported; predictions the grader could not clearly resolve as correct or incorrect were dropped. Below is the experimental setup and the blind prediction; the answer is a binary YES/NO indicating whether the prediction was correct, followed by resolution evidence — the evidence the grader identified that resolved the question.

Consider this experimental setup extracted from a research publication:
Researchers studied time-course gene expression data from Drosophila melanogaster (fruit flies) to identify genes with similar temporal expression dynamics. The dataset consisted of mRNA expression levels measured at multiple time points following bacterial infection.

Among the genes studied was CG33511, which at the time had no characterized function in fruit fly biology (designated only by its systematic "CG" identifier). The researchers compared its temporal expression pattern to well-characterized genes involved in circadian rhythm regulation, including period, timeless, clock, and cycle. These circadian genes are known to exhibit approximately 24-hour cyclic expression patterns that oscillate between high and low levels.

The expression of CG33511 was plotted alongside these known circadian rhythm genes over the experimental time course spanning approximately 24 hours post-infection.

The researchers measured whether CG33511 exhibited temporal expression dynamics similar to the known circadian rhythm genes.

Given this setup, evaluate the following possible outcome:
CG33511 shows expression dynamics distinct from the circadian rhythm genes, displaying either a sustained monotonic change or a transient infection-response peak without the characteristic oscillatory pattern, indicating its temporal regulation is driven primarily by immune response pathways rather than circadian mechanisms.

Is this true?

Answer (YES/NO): NO